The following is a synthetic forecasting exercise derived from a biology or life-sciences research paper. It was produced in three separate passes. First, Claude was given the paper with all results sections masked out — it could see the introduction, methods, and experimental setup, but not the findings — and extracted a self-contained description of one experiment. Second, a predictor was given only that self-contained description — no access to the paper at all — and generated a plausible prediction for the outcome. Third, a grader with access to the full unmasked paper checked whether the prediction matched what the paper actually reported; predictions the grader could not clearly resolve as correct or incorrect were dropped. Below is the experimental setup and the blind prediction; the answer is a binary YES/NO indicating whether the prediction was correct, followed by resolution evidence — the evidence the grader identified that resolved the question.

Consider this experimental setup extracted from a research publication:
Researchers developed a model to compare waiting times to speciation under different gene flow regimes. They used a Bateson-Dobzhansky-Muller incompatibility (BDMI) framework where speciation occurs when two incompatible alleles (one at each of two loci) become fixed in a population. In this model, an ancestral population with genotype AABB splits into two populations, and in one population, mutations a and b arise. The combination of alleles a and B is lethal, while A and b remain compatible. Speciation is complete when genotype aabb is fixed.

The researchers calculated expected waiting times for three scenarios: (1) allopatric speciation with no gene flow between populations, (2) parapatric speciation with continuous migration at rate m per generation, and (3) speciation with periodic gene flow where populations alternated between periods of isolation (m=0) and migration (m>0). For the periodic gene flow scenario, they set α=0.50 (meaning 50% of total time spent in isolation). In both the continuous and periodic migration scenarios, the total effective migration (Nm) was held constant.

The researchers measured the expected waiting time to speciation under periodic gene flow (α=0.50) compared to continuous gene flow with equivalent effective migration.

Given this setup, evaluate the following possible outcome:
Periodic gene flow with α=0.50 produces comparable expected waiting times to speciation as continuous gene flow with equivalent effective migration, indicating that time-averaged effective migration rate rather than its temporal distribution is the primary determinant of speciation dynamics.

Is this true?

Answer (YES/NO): NO